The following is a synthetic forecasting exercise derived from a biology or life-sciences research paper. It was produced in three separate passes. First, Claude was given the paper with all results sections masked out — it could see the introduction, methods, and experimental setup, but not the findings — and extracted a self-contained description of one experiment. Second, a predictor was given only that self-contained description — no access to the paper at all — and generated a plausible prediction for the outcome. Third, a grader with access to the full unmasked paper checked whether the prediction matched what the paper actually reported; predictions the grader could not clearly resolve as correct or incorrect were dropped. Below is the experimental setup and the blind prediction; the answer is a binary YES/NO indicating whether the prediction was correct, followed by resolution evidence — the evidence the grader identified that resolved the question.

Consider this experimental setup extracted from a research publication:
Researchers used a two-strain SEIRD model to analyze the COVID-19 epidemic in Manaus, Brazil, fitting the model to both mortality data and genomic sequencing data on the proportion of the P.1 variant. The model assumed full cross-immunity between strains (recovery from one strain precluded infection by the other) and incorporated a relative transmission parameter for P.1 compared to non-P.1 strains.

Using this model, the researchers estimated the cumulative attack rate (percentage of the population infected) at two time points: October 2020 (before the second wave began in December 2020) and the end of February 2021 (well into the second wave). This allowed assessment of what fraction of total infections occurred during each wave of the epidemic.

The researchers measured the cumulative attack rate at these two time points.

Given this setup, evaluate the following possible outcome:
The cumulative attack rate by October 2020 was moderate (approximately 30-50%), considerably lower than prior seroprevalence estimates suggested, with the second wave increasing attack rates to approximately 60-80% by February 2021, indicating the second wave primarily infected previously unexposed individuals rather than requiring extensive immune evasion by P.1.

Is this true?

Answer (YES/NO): YES